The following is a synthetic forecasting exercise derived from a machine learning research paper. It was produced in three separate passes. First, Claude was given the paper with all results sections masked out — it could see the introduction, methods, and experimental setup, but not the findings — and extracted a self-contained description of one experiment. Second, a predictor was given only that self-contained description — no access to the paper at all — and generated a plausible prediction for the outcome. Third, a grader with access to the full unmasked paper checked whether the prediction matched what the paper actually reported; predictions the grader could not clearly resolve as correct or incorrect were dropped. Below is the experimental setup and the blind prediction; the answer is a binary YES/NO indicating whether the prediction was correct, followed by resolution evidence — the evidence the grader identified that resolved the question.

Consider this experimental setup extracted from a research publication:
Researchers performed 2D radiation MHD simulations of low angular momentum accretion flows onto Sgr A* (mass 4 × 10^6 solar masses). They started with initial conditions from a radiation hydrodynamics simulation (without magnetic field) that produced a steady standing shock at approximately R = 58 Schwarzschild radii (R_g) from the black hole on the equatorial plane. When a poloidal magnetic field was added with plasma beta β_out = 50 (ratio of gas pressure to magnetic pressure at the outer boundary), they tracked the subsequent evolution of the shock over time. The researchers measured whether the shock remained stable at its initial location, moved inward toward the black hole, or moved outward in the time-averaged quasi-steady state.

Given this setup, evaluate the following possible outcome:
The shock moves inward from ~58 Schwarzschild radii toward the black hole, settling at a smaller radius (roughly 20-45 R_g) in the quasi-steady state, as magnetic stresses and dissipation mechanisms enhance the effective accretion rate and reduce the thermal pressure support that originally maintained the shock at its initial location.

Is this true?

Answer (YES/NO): NO